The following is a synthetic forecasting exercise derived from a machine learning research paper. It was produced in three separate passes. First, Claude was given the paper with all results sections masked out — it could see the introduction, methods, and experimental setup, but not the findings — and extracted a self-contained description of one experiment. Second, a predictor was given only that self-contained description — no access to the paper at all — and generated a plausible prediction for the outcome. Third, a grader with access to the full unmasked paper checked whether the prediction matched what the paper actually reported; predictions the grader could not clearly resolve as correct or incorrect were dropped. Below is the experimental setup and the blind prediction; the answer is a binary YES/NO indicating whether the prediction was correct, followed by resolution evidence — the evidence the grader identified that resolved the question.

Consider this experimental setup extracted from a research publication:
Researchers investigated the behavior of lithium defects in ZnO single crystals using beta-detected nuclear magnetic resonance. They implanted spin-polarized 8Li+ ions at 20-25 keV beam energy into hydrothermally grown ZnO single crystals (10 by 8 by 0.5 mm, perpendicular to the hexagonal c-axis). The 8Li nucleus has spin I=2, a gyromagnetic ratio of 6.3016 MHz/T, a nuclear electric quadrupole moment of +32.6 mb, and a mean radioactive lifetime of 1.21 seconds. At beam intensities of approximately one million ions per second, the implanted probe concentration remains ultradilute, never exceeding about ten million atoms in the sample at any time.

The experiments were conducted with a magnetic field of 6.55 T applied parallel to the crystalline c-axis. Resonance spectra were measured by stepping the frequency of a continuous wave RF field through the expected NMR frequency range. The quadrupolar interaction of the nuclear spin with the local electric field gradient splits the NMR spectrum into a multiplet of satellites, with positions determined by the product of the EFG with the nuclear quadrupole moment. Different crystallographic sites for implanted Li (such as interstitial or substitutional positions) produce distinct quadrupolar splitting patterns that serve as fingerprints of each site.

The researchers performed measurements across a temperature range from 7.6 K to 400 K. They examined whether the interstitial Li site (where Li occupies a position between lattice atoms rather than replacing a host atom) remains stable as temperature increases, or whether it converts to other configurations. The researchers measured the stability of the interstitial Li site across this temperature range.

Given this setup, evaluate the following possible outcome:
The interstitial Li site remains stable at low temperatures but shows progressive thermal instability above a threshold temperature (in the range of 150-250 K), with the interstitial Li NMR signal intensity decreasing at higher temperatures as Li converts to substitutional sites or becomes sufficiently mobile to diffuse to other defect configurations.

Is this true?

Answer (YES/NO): NO